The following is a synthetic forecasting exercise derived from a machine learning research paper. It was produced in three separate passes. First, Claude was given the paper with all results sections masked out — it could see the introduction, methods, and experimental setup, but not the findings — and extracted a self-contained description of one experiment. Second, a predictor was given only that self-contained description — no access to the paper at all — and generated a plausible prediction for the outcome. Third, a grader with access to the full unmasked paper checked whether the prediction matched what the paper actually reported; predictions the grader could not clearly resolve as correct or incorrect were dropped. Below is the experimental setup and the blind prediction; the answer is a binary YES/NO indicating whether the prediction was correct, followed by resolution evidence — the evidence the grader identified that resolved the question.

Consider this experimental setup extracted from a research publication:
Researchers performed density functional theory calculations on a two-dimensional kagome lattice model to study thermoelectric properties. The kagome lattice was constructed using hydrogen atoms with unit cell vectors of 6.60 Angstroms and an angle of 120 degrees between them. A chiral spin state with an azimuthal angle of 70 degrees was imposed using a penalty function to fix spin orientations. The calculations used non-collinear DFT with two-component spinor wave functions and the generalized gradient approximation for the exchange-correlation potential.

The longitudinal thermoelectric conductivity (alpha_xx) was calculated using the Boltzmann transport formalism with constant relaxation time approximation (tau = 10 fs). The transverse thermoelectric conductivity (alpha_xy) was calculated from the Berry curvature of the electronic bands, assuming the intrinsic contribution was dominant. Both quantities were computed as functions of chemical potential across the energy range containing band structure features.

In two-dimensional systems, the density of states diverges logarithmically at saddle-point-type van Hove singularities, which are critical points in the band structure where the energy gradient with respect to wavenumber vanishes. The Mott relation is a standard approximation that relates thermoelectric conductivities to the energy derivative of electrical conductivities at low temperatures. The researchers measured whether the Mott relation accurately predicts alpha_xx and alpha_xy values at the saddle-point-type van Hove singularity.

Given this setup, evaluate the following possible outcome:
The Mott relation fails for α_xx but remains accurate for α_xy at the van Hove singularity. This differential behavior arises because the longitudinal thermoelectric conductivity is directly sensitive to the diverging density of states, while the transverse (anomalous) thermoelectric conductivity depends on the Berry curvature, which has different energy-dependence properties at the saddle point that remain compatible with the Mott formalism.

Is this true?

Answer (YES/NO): NO